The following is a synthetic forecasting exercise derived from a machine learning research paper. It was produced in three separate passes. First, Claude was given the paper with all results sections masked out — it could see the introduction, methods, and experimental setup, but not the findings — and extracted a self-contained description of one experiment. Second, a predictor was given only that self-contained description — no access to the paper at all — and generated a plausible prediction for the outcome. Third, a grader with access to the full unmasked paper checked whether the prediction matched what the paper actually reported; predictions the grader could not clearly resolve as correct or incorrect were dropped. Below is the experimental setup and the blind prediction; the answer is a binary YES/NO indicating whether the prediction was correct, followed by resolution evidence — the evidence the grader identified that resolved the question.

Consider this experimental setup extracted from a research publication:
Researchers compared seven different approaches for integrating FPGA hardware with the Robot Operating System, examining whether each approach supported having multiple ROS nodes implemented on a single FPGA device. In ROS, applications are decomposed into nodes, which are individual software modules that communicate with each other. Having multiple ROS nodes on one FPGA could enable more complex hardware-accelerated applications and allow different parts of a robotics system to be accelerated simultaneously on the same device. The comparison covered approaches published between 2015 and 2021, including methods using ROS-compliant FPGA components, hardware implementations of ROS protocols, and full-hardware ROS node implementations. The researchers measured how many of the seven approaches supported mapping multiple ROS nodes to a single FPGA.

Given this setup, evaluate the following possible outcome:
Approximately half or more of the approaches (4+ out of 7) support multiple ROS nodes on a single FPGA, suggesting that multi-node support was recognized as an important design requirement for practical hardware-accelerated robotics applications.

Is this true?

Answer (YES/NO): NO